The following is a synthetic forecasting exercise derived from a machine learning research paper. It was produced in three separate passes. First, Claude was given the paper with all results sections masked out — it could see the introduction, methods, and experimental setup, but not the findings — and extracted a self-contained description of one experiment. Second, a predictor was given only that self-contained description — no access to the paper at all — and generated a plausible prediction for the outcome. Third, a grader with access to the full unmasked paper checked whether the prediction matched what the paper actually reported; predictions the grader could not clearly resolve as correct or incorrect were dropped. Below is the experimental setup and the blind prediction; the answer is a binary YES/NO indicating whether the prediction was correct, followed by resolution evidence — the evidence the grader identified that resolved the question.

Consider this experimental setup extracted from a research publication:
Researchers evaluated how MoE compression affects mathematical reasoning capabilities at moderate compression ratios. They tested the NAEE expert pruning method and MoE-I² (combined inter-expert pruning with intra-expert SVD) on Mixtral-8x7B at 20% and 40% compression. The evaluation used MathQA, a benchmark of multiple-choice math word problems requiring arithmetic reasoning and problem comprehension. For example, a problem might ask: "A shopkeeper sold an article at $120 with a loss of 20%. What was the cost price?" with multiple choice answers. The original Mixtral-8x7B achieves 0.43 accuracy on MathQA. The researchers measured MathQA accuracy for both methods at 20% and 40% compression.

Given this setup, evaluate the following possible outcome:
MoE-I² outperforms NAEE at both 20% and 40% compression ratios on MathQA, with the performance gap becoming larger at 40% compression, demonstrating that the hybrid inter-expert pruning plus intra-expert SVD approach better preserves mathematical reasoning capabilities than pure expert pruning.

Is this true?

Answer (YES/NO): NO